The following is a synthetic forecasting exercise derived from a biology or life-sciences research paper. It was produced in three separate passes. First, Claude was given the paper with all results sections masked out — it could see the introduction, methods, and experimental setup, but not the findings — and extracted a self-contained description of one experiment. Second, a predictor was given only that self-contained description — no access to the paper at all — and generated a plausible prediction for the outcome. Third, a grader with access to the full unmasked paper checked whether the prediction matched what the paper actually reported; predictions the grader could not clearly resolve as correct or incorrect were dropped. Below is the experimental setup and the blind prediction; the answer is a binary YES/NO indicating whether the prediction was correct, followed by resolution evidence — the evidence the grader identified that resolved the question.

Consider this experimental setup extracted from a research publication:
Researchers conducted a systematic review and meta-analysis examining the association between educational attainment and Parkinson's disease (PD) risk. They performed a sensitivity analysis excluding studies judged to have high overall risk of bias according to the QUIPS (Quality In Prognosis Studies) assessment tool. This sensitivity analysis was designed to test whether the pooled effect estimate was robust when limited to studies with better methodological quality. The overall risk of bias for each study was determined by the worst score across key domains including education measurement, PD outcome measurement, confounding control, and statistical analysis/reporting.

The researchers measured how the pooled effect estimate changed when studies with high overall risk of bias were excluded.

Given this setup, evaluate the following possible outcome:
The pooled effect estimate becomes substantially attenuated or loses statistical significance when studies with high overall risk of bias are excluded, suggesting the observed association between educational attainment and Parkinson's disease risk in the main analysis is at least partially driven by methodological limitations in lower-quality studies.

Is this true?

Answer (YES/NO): NO